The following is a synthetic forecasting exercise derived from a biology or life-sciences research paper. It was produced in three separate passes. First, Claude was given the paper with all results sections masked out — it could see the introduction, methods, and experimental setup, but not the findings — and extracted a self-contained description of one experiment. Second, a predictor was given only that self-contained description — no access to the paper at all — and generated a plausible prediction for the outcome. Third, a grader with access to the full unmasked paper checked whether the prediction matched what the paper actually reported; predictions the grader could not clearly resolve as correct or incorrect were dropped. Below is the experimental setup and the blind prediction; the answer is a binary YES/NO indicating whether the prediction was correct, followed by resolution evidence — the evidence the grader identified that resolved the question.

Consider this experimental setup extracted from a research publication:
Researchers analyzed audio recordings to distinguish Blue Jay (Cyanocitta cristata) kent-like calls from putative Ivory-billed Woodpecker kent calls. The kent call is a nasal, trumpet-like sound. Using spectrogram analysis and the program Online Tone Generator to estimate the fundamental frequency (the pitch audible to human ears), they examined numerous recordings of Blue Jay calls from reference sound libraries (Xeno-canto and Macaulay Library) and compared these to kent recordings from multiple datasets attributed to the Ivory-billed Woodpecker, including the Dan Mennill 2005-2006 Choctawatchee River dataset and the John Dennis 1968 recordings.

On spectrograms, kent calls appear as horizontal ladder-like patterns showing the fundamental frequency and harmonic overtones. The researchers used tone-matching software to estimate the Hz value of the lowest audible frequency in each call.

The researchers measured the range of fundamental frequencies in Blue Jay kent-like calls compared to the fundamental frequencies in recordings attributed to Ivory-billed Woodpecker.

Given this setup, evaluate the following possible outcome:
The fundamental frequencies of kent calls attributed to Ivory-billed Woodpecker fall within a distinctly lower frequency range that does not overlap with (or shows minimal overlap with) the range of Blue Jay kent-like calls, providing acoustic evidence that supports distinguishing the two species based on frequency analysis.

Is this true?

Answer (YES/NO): YES